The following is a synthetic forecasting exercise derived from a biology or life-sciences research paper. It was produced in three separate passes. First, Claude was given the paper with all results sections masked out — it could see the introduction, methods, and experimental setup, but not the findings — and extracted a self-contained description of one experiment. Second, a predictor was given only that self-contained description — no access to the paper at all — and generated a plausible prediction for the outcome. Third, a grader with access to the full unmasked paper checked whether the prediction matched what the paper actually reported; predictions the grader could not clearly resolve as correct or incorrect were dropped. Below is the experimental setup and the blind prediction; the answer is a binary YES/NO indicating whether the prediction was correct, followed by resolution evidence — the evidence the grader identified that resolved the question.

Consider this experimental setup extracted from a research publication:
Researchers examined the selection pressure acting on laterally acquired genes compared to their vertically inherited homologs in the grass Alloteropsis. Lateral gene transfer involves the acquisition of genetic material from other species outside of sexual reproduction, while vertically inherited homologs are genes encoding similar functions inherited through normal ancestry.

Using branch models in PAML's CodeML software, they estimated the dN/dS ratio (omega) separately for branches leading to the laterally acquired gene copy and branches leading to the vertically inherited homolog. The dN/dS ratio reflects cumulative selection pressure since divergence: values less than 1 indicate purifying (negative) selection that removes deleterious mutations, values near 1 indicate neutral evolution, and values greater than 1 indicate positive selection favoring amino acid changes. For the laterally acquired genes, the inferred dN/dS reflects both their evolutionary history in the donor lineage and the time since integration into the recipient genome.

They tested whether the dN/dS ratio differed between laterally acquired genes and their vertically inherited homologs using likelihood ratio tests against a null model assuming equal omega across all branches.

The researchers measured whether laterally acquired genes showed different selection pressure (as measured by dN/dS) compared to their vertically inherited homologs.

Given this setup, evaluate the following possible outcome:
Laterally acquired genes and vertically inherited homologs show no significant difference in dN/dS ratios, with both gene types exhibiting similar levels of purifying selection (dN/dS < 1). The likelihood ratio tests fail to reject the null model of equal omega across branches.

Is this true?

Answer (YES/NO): NO